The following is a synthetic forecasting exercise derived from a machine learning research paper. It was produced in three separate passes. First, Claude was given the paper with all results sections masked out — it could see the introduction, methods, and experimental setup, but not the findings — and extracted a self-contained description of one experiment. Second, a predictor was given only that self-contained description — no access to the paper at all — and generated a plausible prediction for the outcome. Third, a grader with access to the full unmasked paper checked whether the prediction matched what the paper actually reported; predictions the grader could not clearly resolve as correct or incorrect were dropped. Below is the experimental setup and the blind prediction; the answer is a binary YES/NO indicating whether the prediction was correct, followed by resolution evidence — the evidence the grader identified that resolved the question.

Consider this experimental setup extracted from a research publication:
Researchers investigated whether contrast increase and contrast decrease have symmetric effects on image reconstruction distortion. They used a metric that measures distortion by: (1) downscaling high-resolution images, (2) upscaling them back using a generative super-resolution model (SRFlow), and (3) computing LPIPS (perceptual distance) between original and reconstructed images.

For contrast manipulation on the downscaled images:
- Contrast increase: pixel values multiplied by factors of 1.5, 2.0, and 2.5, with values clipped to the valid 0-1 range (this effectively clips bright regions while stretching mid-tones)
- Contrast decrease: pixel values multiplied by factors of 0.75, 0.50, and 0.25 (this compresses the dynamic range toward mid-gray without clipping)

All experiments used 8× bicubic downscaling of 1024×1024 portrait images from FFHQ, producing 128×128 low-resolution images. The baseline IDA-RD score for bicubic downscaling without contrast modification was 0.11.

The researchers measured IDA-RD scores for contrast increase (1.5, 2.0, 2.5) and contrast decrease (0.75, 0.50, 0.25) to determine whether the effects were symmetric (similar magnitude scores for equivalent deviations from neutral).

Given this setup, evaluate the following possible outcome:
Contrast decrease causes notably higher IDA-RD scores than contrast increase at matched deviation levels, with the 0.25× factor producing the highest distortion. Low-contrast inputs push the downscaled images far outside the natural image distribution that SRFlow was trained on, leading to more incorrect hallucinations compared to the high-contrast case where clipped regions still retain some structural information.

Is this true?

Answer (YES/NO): YES